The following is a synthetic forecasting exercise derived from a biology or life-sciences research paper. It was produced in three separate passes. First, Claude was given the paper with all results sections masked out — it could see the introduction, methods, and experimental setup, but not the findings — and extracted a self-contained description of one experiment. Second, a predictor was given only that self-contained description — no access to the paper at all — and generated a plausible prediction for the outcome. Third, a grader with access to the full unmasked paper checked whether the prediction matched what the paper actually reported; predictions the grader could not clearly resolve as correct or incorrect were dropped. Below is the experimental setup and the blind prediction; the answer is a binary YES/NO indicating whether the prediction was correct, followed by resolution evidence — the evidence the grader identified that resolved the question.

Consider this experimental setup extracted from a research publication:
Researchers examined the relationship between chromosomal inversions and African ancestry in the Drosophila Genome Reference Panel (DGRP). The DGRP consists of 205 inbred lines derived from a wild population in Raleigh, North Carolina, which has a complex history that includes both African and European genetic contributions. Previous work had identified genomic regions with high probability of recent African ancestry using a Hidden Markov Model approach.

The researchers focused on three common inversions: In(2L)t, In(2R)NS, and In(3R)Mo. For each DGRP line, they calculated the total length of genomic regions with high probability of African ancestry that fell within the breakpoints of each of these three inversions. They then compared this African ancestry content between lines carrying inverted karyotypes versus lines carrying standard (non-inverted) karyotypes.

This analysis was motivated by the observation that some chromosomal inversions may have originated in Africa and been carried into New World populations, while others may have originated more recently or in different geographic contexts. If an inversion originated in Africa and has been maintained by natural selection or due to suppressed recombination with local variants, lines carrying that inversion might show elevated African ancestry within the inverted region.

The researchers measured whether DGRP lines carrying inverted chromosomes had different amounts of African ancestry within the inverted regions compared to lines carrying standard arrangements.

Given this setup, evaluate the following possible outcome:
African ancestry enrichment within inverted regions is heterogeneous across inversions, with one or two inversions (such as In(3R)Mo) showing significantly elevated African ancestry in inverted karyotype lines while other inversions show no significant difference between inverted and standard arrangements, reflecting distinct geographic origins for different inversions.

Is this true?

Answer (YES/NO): NO